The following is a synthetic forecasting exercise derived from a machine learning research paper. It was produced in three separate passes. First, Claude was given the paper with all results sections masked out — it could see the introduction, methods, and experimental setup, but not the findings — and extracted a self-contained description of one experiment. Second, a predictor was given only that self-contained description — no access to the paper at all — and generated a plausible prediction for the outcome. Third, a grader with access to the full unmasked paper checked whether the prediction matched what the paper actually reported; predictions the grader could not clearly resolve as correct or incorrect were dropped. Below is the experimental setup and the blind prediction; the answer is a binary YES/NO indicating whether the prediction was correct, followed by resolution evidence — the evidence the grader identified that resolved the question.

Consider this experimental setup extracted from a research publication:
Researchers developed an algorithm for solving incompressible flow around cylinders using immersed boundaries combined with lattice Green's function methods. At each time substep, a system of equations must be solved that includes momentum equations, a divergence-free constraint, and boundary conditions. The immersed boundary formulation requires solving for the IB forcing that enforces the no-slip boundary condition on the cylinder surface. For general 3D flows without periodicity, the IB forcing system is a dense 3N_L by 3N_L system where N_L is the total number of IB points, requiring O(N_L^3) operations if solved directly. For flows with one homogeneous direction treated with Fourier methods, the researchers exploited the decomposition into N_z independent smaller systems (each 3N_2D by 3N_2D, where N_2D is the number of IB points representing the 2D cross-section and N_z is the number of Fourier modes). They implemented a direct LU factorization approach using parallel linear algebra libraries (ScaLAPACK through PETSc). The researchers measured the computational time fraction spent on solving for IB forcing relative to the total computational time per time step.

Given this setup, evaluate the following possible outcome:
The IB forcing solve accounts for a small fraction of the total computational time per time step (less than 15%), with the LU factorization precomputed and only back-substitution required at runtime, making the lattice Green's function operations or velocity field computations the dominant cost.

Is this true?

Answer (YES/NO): YES